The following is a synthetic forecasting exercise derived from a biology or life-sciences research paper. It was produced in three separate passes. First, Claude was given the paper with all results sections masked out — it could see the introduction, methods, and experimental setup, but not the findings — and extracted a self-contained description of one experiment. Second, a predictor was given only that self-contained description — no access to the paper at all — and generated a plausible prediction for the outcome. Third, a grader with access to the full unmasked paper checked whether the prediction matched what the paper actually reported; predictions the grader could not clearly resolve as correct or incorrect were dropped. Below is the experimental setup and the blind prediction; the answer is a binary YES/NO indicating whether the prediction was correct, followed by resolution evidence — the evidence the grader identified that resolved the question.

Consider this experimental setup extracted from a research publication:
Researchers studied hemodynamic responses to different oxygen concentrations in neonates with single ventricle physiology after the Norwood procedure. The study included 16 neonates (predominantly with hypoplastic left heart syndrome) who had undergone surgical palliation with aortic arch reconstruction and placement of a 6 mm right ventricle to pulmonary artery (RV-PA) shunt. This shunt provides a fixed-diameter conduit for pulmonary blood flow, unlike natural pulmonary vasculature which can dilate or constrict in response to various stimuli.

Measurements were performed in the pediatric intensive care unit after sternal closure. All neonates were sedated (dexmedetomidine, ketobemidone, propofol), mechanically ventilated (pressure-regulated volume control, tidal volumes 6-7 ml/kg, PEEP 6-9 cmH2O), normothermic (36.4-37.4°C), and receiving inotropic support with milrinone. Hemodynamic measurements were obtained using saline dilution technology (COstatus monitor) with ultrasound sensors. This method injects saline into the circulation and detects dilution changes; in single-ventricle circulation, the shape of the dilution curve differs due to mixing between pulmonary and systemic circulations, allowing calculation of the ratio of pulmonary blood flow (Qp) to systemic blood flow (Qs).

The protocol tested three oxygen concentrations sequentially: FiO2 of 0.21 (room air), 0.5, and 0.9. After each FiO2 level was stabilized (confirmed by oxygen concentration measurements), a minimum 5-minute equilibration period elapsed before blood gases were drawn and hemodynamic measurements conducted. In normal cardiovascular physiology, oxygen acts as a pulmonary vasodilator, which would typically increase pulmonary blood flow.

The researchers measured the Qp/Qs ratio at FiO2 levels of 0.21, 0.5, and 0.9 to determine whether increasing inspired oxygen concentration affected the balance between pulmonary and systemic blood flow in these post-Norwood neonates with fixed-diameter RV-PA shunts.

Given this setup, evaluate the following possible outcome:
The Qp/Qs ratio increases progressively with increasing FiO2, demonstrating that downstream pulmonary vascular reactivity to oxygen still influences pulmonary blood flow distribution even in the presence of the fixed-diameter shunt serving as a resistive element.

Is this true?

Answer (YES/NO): NO